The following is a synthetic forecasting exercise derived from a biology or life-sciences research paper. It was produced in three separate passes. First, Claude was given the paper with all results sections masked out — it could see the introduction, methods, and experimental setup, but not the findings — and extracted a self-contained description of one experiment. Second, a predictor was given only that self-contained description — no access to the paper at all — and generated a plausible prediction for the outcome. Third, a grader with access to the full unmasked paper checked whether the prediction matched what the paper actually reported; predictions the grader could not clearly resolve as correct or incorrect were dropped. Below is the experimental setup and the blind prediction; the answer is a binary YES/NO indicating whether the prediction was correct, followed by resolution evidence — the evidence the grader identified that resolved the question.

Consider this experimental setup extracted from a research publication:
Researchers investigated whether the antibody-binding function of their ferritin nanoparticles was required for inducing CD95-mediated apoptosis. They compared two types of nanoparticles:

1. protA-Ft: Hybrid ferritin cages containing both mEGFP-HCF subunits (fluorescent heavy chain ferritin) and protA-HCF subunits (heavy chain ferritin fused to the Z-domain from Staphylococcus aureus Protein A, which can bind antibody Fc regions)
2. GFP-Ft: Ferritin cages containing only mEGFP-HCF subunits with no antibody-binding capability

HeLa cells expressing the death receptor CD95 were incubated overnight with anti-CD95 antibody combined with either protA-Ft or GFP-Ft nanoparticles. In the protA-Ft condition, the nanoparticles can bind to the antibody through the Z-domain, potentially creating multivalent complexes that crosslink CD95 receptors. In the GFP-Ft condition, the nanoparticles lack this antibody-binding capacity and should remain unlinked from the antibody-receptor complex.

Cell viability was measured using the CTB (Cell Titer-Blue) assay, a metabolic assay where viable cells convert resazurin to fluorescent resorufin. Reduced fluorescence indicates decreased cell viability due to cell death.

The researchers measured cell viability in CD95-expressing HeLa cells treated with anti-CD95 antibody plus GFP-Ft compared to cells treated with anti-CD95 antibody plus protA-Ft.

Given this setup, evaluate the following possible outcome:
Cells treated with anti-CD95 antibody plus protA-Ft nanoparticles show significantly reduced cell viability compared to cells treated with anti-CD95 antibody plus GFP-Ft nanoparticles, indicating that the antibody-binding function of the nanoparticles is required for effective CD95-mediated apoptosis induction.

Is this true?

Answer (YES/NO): YES